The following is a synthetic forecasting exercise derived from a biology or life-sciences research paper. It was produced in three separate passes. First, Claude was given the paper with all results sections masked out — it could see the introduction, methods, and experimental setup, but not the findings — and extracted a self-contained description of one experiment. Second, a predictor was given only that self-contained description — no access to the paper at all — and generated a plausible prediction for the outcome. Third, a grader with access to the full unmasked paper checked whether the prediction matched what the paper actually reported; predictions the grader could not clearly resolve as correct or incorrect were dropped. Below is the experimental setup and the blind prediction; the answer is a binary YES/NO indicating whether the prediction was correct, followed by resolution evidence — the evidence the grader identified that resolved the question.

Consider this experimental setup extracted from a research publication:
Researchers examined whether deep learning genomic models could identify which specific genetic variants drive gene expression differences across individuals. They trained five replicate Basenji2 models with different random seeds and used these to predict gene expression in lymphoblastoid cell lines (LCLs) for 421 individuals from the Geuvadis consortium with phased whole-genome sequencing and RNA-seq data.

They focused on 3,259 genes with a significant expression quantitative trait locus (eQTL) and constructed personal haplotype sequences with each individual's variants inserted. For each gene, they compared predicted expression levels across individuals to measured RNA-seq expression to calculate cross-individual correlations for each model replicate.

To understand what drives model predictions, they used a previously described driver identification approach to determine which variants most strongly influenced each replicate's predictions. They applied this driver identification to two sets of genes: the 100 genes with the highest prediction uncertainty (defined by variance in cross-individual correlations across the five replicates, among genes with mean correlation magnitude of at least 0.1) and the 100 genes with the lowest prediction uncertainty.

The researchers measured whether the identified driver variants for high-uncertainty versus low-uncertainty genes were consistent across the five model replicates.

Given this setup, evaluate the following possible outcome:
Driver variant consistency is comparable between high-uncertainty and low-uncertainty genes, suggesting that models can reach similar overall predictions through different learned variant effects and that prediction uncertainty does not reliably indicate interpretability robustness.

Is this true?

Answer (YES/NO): NO